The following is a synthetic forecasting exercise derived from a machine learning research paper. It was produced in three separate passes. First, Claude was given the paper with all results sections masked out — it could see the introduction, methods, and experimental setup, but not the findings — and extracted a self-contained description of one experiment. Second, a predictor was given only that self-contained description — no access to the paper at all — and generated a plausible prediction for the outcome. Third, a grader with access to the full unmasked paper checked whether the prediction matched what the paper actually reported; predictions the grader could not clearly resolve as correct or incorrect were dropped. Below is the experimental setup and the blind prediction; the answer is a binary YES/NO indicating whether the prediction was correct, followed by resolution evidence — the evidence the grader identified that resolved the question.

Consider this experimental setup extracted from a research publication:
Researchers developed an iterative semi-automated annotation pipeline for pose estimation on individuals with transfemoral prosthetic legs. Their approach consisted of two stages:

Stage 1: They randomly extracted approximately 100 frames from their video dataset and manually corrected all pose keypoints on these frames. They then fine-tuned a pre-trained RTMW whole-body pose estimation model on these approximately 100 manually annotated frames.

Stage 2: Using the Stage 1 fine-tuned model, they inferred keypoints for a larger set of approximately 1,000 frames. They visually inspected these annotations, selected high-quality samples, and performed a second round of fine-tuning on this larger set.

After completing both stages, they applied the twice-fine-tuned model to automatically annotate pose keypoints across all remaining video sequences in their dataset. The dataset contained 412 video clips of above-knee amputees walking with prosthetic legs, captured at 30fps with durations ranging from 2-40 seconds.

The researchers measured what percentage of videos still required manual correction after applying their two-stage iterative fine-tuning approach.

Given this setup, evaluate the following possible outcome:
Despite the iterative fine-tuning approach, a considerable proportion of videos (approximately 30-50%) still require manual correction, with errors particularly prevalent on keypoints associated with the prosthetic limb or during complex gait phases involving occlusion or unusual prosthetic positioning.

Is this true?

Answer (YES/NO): NO